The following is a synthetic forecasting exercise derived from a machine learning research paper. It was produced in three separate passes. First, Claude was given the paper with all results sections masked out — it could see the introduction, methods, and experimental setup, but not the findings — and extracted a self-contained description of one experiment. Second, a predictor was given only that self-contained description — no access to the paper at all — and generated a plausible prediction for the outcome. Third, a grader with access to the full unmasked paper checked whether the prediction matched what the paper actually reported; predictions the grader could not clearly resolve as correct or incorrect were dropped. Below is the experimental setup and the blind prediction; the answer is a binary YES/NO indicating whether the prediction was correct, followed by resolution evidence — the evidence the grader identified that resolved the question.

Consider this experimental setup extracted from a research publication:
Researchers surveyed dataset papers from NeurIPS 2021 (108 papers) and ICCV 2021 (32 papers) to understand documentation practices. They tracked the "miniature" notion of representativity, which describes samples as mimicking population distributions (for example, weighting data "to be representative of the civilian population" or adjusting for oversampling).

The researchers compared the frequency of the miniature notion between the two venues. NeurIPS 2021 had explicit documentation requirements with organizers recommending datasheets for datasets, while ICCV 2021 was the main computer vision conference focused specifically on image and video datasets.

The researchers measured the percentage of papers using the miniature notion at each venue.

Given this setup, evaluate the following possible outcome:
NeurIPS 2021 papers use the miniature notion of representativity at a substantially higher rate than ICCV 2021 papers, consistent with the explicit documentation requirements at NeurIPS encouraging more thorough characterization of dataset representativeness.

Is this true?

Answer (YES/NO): NO